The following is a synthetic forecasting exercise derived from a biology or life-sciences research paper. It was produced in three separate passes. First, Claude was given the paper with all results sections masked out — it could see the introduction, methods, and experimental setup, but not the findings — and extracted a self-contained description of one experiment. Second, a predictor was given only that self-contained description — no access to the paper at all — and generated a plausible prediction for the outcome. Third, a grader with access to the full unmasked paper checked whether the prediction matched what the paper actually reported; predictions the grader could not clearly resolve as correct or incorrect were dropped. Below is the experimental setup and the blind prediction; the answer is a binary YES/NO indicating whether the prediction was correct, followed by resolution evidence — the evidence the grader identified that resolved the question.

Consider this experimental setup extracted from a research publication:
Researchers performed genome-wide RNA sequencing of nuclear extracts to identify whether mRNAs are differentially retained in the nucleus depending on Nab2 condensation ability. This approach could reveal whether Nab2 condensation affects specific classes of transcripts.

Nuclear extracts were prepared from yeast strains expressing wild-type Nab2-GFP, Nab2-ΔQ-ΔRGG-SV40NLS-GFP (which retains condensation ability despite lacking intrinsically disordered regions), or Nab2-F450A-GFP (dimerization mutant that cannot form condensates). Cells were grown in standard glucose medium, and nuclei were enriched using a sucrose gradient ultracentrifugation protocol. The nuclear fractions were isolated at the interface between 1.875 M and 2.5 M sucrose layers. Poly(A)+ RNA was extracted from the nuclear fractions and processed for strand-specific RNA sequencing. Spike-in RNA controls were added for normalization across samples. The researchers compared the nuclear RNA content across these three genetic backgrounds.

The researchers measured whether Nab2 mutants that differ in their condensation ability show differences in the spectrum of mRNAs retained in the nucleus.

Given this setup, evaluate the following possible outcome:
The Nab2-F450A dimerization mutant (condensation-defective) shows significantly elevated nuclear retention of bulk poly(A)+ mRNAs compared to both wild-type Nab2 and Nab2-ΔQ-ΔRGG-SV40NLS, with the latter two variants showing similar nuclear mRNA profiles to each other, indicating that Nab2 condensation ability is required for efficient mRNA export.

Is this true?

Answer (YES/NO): NO